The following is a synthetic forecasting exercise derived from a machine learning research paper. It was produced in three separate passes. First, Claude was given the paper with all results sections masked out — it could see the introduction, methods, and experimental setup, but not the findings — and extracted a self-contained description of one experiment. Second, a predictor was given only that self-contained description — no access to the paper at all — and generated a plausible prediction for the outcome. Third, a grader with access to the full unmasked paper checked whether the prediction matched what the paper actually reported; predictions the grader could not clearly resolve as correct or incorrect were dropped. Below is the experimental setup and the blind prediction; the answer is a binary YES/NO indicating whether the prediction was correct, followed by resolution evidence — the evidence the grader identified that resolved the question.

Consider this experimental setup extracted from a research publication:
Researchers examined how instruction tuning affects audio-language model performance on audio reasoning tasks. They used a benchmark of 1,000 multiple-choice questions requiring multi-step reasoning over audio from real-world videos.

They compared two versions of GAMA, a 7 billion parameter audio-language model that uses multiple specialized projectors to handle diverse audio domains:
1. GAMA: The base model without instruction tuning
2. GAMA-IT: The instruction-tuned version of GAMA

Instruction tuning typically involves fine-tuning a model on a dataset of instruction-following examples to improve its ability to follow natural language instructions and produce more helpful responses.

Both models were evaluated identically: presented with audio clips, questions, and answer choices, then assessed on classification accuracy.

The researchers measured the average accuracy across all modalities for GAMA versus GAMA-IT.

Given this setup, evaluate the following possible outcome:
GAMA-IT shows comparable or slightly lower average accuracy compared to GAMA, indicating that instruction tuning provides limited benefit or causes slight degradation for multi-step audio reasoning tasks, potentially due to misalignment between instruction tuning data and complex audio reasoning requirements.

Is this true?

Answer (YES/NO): NO